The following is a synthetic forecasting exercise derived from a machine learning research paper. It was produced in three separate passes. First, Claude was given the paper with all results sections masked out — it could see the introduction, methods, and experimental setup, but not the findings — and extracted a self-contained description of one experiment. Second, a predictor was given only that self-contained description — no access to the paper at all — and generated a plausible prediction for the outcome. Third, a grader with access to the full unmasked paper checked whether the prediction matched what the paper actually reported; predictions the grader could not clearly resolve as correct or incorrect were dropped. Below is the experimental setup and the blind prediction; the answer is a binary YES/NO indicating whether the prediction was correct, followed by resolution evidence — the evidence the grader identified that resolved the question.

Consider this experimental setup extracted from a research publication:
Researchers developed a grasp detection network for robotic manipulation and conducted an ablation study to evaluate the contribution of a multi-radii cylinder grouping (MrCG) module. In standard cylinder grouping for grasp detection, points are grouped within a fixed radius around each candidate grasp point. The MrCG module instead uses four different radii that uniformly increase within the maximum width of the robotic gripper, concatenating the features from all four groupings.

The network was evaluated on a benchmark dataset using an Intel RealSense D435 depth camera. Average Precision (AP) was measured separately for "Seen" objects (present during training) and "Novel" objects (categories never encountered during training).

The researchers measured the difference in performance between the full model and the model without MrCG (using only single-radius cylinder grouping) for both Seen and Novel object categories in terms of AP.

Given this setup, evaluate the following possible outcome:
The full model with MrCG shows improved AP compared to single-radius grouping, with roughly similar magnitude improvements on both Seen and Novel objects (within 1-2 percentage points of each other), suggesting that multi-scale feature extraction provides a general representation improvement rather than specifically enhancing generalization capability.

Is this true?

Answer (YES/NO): NO